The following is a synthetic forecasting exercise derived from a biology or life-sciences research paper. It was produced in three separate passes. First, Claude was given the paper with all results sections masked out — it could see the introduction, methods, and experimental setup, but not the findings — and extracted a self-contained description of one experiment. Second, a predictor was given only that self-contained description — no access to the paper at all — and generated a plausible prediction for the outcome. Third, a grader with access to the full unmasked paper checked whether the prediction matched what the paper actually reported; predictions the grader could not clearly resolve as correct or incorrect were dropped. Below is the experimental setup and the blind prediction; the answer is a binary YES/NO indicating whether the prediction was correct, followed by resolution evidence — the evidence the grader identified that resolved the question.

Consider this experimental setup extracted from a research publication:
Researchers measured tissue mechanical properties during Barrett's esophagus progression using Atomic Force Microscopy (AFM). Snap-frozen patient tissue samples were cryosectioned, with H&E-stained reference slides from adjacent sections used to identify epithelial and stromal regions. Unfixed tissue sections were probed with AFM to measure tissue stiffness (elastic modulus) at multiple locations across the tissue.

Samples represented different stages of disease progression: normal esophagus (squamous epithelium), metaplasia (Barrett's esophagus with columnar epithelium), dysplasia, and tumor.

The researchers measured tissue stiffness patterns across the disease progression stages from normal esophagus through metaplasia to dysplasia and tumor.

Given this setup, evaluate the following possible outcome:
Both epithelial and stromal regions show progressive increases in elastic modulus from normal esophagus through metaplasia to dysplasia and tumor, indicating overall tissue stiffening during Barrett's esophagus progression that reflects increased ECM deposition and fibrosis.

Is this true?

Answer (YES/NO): NO